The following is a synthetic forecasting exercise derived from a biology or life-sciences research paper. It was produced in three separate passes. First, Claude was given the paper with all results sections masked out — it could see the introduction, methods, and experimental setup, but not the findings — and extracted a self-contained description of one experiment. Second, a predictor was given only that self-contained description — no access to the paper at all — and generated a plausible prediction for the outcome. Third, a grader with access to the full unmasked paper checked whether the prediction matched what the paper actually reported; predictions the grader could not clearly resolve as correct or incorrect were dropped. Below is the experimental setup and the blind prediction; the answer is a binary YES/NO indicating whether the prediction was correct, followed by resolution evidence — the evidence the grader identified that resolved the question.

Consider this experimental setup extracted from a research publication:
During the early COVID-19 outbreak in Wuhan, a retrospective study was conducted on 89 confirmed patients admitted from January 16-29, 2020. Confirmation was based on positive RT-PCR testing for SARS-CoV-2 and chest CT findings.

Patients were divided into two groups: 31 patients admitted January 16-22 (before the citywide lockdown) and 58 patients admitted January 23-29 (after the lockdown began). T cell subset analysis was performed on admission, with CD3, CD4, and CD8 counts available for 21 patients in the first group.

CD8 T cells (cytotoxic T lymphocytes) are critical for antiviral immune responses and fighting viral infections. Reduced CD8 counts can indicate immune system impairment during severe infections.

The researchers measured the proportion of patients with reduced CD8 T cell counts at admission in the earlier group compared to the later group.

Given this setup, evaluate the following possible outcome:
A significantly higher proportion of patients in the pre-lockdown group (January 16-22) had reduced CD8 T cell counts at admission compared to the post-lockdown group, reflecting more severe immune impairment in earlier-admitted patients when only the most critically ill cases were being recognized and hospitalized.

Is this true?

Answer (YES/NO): NO